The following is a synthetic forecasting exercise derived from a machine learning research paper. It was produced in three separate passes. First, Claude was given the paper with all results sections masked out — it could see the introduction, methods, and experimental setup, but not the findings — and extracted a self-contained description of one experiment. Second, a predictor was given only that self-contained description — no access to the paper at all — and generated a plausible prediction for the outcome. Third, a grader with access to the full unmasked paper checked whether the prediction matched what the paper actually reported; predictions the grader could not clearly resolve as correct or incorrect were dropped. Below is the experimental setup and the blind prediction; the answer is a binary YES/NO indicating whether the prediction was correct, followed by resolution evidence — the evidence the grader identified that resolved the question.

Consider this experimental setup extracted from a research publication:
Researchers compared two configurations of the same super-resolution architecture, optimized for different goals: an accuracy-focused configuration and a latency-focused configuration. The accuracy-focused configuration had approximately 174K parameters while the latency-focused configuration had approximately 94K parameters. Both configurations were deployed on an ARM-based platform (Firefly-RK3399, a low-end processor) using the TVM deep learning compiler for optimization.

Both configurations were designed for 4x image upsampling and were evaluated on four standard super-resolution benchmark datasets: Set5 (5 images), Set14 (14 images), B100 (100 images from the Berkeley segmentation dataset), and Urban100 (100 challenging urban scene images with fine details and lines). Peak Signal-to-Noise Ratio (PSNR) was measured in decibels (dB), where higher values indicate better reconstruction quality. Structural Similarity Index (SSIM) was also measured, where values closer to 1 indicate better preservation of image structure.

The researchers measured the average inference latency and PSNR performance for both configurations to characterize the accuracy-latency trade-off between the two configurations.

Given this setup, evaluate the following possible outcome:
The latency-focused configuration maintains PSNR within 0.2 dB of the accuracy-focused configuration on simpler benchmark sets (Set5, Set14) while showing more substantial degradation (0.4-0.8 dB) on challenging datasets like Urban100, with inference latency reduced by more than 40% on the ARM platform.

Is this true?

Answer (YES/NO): NO